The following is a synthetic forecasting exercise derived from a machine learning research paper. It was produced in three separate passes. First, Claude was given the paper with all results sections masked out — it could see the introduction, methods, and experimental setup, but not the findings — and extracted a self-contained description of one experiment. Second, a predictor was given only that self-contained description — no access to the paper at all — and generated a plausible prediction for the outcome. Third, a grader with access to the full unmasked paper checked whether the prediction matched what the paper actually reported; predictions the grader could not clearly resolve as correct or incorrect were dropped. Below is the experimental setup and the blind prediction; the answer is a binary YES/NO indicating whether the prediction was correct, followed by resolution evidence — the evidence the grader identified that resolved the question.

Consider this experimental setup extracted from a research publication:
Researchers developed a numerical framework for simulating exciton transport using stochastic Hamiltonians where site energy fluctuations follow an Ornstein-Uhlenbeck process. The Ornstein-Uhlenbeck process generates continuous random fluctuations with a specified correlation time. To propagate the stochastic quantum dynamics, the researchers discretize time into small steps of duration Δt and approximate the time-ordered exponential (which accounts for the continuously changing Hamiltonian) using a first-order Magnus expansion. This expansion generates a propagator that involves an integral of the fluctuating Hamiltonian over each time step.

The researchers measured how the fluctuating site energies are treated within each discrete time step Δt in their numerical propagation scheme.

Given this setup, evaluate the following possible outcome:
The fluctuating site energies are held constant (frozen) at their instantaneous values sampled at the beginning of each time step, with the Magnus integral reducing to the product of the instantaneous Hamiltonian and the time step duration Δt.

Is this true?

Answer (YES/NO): YES